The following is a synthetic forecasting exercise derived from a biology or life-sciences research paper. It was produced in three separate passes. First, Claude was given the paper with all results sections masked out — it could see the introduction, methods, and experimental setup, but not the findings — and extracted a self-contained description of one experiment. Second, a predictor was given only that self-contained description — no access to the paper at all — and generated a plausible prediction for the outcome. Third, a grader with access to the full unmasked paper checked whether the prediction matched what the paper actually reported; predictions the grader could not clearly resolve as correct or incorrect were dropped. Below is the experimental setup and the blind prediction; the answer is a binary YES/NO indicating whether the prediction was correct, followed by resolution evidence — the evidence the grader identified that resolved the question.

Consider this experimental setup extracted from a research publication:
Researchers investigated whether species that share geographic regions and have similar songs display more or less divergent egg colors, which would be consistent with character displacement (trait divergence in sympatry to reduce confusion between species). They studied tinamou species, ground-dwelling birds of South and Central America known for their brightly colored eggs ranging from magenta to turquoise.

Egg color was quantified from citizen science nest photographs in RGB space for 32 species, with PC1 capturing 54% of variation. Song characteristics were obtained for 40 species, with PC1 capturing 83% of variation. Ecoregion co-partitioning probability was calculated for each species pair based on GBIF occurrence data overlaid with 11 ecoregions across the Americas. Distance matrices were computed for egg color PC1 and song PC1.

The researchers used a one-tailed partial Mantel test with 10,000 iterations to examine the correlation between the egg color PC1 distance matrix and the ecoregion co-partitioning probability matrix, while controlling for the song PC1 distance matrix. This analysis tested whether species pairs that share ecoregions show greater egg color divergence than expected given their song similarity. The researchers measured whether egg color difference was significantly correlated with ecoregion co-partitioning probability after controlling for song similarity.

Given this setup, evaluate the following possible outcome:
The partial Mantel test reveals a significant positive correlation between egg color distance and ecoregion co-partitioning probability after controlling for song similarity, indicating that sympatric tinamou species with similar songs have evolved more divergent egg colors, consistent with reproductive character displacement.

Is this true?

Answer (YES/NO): YES